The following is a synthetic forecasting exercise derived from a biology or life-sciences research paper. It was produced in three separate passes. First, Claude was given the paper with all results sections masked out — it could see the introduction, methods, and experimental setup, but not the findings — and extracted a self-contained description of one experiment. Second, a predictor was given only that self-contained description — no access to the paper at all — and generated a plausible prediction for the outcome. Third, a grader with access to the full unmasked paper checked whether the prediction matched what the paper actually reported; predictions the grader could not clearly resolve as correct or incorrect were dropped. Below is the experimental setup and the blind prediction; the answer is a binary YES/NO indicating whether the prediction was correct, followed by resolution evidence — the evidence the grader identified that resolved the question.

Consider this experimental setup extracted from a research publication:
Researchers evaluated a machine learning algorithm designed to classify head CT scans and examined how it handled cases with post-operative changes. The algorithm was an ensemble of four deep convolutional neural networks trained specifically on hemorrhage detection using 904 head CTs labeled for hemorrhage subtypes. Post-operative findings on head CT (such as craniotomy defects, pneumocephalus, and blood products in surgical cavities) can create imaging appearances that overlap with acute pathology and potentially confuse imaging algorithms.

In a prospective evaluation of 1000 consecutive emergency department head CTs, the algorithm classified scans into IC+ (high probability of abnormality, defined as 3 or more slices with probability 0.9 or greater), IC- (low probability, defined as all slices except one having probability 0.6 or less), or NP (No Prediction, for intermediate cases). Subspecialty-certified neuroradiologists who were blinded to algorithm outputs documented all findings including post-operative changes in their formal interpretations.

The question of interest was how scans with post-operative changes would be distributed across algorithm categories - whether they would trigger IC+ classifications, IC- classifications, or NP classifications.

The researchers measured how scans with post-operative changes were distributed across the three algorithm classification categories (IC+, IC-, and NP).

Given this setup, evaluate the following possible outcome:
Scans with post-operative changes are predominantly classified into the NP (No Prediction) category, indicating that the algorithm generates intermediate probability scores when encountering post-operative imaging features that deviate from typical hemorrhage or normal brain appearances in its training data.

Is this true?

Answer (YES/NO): YES